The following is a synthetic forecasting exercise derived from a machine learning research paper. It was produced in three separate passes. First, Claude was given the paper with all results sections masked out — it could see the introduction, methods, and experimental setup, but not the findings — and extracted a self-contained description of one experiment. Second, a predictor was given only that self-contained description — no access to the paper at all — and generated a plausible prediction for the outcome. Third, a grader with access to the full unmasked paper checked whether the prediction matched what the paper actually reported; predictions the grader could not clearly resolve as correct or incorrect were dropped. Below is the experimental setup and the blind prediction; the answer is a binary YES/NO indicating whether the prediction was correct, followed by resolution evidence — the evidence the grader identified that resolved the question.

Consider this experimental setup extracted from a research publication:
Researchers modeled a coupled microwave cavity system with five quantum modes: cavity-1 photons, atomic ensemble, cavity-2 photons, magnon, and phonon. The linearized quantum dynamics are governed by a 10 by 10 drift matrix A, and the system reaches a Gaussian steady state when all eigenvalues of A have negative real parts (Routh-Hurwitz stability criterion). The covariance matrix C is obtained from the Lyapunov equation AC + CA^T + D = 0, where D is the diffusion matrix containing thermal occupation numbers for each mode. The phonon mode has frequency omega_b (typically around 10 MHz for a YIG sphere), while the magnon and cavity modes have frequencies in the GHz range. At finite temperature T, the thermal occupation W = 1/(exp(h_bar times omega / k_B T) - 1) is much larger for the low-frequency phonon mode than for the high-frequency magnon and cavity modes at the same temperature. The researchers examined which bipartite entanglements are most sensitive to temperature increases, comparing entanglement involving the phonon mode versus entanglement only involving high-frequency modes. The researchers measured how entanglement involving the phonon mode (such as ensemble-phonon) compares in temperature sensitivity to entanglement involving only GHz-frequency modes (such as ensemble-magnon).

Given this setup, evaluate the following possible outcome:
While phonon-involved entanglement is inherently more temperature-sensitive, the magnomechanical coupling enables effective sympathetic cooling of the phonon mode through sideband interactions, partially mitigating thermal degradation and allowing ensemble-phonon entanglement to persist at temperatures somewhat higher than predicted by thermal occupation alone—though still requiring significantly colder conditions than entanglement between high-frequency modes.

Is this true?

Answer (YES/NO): NO